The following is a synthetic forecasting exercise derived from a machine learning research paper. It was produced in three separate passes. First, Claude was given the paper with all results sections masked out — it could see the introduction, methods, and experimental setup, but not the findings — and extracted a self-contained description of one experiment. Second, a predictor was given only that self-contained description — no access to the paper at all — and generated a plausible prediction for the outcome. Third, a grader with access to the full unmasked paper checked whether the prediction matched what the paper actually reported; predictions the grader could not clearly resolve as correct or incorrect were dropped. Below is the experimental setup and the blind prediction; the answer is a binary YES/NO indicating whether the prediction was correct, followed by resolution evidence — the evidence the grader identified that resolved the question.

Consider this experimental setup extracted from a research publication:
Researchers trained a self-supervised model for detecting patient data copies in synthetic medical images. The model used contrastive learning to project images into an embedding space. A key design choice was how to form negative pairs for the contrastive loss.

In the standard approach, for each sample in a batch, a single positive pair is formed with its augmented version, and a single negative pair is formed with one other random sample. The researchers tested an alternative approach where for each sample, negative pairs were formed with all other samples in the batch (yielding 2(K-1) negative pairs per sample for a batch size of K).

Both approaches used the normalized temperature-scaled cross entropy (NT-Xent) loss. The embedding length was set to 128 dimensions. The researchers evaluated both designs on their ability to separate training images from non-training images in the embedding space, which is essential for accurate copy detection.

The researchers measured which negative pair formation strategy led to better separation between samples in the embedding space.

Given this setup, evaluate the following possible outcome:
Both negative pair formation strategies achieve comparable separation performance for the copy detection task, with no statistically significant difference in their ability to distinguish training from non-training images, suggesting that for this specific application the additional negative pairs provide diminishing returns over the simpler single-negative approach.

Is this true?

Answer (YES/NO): NO